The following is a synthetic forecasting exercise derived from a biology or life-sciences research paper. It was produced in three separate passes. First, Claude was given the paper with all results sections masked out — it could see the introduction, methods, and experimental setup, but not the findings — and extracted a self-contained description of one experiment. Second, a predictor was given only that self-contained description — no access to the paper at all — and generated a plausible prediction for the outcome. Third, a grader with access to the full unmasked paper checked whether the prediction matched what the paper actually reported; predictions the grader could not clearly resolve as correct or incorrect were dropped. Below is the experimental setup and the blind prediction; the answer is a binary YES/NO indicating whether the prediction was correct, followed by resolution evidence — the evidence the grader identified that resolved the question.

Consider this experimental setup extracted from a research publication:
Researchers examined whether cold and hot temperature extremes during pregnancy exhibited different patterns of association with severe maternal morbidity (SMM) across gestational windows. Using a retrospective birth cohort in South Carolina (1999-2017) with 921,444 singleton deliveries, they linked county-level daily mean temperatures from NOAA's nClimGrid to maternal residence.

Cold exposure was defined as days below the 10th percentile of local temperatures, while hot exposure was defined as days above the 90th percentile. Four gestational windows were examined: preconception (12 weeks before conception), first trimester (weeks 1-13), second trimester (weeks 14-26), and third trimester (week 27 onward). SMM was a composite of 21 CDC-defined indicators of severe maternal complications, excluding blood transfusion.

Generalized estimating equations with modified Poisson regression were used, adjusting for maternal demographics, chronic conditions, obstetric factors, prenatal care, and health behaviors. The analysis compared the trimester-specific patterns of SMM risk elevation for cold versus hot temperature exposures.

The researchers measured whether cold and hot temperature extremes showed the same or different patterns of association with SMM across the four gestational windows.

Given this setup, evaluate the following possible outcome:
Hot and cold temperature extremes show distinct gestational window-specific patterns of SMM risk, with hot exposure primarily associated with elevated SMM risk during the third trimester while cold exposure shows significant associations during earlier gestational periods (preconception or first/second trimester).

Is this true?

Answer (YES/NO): NO